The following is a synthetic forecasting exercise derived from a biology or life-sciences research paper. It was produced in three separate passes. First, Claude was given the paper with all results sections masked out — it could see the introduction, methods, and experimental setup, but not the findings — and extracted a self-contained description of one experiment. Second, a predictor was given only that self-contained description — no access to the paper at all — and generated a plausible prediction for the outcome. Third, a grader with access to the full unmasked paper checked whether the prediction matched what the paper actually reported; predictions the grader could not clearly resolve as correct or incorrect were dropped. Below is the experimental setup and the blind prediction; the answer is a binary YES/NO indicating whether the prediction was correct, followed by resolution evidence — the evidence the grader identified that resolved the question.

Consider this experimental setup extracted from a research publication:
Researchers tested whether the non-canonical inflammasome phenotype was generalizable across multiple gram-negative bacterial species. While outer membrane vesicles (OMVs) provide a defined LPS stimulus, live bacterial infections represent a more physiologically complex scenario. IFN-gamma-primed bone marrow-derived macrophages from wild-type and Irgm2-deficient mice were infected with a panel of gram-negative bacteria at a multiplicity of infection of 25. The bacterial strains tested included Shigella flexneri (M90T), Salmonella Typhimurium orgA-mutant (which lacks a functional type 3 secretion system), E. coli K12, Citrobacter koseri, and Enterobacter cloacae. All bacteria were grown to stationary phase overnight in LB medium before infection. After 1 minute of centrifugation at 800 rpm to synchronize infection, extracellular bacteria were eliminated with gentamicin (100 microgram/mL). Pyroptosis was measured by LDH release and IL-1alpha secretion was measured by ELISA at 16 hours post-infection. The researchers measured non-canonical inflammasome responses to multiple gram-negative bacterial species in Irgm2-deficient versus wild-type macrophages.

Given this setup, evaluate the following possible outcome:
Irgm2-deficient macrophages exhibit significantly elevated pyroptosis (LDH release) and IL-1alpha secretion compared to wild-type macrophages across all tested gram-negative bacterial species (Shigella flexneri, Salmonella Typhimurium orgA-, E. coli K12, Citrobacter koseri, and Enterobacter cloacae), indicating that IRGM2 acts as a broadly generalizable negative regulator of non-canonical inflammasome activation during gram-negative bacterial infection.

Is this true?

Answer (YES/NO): YES